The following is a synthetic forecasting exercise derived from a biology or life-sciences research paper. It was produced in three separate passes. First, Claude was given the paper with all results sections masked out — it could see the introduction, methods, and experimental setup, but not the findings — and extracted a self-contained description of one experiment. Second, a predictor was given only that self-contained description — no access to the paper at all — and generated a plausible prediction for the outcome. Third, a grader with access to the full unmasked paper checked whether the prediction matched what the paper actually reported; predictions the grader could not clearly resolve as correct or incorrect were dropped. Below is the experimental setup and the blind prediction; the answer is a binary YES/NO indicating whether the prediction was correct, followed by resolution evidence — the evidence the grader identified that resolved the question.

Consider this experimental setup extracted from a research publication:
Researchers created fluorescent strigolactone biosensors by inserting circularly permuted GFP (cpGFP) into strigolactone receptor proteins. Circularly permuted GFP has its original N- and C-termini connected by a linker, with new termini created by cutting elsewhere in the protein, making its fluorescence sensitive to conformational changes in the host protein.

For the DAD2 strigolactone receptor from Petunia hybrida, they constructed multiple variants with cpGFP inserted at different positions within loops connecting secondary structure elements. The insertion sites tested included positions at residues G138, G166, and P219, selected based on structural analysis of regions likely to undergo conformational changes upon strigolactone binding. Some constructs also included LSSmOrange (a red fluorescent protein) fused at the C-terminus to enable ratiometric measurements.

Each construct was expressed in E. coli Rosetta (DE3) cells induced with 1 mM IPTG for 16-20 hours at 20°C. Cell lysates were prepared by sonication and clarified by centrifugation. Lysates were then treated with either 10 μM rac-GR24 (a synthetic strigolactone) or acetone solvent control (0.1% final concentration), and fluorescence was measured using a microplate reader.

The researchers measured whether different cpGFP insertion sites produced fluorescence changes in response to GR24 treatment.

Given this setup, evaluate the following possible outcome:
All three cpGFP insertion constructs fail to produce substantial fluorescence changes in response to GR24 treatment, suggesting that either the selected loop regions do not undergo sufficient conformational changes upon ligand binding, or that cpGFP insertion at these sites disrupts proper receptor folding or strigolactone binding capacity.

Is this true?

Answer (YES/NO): NO